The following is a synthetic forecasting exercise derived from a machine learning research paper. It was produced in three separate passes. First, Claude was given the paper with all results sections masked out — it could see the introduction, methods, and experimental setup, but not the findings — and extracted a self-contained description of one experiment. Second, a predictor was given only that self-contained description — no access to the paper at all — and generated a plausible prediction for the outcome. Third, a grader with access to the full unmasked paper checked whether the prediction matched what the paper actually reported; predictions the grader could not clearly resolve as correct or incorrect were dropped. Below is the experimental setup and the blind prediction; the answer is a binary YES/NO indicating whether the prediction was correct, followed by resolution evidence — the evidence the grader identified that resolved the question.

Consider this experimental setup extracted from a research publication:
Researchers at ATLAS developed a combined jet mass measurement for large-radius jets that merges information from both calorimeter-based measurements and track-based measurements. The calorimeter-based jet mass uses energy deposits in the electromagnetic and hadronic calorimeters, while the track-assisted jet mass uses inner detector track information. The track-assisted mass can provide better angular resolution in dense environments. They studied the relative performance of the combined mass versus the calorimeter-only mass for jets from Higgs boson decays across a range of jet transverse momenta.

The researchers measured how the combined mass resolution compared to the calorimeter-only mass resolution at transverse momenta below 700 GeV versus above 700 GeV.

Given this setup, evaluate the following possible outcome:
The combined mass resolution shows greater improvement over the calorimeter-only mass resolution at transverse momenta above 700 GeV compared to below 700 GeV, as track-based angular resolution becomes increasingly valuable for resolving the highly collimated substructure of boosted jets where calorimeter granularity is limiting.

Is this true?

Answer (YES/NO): YES